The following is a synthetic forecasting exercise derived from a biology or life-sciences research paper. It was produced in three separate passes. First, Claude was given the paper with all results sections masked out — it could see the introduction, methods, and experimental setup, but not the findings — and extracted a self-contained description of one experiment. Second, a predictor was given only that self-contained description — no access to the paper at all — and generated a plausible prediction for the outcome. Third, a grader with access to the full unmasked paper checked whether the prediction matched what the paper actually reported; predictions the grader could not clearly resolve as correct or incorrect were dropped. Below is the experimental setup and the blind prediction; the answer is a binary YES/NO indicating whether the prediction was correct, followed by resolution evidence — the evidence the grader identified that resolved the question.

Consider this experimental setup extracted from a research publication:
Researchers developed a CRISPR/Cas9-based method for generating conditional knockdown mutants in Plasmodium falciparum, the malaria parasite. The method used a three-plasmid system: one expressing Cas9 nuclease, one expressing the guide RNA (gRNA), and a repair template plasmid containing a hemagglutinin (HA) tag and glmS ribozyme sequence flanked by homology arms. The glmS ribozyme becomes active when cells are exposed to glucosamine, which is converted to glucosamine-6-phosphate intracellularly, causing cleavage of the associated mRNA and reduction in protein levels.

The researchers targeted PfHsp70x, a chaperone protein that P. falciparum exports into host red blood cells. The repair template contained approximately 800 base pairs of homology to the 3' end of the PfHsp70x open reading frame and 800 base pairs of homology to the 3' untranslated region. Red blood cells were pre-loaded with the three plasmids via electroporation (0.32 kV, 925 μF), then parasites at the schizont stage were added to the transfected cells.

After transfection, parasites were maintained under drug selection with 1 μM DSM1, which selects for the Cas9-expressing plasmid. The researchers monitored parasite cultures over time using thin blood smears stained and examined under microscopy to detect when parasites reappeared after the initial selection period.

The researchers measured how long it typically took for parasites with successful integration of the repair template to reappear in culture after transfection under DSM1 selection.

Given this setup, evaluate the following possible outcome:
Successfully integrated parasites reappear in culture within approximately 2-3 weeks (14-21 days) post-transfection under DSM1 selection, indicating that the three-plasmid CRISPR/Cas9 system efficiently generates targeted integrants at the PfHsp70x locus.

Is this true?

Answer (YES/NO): NO